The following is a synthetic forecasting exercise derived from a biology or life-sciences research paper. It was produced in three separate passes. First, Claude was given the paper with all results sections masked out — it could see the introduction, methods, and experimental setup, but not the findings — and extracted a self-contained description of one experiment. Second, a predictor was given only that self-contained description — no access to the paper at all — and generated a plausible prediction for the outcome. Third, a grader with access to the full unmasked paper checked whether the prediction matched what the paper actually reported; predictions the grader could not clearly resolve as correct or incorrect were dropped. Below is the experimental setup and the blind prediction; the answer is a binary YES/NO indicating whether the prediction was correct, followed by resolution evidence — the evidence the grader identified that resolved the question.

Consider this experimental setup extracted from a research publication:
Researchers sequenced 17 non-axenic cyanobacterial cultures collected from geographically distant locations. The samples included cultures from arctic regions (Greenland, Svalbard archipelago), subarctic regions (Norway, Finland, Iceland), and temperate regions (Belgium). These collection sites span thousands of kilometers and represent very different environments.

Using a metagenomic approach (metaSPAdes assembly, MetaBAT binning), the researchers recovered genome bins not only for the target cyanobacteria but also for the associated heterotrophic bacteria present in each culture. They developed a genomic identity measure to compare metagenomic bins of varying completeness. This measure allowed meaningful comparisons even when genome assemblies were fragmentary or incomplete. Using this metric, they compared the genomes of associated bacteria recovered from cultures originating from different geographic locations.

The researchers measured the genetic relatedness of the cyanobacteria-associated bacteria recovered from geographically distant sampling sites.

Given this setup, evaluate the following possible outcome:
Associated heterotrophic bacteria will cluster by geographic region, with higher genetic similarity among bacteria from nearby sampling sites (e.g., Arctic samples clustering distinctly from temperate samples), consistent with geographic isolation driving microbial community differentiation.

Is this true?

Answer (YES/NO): NO